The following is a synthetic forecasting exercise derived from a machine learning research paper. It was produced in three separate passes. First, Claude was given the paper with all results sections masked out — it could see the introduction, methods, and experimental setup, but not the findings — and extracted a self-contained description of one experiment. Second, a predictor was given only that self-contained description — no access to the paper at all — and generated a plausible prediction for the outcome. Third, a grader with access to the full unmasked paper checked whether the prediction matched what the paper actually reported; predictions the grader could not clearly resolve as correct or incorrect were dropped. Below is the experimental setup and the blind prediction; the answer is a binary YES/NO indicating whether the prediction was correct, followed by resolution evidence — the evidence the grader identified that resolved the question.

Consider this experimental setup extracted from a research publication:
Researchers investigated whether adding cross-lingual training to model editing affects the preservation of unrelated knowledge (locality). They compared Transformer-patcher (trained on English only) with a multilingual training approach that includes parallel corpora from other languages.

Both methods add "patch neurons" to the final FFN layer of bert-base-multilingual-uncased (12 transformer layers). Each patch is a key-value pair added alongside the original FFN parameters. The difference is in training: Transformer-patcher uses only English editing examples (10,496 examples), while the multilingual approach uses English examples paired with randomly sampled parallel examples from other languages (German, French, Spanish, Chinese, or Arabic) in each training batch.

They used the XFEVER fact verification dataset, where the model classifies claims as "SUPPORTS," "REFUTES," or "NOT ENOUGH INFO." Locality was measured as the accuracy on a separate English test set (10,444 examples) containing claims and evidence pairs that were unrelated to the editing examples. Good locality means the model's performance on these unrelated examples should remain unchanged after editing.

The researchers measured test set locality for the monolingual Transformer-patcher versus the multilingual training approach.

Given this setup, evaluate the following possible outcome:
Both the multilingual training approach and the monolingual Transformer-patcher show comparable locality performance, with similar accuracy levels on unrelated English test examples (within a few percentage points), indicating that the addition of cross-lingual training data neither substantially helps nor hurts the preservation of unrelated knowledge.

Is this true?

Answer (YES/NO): YES